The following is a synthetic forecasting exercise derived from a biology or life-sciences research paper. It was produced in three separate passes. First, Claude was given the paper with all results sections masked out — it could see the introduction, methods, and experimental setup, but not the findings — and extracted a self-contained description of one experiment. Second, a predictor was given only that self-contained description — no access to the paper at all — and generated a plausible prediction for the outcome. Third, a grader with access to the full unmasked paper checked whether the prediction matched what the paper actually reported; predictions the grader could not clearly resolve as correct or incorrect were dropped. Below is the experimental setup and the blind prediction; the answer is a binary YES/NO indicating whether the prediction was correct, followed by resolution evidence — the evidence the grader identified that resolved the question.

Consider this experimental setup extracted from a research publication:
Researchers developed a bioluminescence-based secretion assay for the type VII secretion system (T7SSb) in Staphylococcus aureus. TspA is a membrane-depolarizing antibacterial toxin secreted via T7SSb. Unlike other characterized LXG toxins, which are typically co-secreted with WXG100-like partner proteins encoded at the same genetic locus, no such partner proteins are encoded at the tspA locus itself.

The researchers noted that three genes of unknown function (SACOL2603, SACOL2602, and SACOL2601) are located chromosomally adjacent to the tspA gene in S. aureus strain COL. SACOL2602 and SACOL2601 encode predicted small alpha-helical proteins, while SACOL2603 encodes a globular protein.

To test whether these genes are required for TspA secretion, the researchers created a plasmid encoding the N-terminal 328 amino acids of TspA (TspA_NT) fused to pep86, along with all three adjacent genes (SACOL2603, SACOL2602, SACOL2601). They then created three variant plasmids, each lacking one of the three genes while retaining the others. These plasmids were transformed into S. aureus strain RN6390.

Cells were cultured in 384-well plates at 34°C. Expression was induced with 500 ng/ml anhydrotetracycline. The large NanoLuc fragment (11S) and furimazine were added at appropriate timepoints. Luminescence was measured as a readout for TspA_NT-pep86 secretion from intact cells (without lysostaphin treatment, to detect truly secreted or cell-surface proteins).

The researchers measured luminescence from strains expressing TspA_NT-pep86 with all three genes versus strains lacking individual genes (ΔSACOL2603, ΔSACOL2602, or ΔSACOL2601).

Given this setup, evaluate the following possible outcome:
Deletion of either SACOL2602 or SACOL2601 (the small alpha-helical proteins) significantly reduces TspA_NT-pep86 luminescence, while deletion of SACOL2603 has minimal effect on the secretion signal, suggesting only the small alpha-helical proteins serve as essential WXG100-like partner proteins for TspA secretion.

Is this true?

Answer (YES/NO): NO